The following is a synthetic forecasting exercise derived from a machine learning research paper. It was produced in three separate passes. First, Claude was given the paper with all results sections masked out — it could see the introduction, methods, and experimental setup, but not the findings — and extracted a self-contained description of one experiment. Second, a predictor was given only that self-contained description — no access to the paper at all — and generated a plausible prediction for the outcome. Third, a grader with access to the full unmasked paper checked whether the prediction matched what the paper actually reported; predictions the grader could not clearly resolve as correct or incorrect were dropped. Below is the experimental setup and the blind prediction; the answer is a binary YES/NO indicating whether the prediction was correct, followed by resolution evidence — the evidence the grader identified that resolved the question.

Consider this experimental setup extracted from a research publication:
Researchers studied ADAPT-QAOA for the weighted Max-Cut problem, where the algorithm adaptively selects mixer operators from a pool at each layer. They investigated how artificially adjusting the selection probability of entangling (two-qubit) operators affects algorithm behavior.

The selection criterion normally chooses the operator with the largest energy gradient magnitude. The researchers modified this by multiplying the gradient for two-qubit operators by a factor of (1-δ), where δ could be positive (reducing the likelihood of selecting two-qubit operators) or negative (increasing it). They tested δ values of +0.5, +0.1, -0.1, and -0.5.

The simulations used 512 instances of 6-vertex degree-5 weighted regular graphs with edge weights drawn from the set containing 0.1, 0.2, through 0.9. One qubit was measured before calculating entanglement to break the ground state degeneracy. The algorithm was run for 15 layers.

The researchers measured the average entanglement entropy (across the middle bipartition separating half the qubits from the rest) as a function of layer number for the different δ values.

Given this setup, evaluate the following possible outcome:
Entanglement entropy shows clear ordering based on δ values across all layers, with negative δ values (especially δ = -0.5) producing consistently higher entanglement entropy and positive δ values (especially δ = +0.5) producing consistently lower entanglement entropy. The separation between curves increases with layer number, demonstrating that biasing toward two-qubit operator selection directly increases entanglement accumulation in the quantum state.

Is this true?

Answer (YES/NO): NO